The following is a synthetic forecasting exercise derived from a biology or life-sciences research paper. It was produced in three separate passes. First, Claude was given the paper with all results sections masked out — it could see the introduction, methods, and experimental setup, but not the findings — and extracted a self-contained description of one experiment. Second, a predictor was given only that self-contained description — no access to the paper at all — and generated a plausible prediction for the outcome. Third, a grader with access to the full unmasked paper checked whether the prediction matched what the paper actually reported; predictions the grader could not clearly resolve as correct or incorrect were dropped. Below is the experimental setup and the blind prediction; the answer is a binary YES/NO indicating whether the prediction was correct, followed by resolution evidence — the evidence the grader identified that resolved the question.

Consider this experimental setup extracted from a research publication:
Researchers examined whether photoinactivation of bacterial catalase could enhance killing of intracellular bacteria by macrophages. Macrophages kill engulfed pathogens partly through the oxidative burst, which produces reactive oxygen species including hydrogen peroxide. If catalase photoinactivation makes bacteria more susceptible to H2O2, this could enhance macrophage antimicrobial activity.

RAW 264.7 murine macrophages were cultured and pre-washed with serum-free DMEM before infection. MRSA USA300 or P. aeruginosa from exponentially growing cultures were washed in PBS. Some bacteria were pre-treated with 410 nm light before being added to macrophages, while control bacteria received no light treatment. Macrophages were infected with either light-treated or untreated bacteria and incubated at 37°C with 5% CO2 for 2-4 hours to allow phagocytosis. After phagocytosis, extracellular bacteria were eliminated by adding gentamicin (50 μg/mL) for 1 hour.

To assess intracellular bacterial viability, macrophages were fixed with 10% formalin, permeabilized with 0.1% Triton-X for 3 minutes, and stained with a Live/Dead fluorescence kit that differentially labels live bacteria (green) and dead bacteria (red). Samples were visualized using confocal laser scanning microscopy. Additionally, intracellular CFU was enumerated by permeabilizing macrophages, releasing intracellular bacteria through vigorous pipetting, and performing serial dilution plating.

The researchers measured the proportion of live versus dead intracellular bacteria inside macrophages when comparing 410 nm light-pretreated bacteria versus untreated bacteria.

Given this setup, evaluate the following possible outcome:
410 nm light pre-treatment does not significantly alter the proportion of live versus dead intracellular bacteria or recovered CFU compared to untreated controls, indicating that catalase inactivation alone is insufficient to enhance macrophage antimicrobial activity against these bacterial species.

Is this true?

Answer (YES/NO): NO